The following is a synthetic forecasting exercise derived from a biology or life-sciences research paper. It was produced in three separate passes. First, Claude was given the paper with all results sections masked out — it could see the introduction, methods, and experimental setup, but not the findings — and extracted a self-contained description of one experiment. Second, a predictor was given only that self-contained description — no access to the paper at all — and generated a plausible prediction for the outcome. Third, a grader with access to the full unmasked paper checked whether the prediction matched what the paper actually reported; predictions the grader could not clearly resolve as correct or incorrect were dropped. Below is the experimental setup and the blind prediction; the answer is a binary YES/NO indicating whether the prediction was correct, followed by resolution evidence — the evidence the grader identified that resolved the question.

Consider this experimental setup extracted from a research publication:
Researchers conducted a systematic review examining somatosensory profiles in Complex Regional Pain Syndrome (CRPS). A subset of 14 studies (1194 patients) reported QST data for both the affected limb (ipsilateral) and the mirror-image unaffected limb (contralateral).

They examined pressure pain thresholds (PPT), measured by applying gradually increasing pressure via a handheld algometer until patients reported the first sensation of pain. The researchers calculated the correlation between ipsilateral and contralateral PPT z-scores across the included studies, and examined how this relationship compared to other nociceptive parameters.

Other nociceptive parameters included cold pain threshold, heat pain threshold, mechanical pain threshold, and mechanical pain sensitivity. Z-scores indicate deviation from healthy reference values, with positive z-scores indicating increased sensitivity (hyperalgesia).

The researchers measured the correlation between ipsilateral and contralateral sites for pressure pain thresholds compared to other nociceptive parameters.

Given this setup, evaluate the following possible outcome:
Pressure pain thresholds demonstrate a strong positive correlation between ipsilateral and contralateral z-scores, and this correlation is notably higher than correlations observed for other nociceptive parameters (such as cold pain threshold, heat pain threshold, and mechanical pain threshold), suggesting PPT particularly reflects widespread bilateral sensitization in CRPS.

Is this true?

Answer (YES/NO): NO